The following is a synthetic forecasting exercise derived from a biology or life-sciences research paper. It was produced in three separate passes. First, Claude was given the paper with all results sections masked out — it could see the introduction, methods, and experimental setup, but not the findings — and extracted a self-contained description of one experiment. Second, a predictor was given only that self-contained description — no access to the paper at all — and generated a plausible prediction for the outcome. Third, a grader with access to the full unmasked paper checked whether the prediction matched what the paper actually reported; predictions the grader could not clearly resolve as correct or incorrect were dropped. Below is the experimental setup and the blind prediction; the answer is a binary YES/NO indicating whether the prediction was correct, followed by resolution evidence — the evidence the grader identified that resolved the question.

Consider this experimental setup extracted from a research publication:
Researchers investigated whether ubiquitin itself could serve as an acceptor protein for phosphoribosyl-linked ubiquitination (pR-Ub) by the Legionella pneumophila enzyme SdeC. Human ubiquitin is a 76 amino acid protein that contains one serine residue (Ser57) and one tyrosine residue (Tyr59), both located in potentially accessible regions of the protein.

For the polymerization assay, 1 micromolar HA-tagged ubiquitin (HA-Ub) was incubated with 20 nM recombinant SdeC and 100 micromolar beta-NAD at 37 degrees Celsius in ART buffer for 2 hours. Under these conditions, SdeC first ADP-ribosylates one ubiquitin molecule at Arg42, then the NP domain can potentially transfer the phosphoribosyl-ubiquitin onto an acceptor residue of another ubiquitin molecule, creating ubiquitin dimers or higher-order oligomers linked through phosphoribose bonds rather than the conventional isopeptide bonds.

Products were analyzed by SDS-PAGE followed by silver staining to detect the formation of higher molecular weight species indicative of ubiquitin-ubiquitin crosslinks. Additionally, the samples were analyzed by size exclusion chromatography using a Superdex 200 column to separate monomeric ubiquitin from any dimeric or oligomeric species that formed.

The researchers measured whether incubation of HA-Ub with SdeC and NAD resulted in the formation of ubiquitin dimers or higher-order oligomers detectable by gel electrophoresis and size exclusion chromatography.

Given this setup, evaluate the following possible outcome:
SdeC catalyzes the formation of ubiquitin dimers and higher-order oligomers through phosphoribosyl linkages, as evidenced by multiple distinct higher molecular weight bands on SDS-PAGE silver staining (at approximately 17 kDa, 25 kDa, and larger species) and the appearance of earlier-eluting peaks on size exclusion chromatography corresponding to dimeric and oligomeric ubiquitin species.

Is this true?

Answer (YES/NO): YES